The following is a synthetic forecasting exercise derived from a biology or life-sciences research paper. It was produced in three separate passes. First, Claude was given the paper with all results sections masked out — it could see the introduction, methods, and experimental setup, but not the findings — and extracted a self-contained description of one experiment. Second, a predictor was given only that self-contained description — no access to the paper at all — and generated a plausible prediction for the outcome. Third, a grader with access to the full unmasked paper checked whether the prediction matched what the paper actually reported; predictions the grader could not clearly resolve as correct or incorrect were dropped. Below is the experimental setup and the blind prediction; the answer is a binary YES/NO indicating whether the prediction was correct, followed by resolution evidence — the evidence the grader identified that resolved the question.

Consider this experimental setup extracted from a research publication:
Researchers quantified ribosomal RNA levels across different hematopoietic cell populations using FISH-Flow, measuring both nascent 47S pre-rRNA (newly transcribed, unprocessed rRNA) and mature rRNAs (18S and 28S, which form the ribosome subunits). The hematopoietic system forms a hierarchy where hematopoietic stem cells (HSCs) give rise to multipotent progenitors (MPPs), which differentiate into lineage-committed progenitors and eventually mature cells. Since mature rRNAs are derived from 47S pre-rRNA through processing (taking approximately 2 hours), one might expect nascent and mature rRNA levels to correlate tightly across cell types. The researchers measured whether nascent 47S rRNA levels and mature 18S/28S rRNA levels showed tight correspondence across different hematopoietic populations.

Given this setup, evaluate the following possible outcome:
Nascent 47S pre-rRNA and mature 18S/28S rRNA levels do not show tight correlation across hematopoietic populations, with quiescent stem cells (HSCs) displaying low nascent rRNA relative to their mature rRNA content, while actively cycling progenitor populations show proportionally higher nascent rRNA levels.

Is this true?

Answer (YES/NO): NO